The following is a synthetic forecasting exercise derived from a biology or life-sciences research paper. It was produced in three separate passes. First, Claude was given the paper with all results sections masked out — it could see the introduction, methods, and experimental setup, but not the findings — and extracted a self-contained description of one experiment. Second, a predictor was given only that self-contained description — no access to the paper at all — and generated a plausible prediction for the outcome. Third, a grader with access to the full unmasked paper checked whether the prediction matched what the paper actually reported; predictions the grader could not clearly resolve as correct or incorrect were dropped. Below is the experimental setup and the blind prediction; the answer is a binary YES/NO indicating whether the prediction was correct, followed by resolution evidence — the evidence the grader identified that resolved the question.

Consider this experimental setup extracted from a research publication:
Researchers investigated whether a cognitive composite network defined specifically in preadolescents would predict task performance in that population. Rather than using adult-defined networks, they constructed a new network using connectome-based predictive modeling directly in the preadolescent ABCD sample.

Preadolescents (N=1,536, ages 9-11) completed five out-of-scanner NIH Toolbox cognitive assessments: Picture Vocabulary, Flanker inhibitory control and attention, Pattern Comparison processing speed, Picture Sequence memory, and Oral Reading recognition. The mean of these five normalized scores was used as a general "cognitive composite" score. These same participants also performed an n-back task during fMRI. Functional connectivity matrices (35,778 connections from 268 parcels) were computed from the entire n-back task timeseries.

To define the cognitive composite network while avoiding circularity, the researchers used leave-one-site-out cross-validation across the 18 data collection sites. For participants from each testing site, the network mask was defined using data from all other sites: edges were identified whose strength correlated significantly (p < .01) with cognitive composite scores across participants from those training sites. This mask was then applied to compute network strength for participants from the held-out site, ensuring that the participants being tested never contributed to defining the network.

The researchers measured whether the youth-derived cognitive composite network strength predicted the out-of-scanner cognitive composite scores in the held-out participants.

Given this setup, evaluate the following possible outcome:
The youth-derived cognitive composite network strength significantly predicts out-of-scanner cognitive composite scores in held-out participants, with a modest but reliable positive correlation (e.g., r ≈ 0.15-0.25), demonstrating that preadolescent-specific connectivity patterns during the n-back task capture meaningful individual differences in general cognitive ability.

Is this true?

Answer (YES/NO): YES